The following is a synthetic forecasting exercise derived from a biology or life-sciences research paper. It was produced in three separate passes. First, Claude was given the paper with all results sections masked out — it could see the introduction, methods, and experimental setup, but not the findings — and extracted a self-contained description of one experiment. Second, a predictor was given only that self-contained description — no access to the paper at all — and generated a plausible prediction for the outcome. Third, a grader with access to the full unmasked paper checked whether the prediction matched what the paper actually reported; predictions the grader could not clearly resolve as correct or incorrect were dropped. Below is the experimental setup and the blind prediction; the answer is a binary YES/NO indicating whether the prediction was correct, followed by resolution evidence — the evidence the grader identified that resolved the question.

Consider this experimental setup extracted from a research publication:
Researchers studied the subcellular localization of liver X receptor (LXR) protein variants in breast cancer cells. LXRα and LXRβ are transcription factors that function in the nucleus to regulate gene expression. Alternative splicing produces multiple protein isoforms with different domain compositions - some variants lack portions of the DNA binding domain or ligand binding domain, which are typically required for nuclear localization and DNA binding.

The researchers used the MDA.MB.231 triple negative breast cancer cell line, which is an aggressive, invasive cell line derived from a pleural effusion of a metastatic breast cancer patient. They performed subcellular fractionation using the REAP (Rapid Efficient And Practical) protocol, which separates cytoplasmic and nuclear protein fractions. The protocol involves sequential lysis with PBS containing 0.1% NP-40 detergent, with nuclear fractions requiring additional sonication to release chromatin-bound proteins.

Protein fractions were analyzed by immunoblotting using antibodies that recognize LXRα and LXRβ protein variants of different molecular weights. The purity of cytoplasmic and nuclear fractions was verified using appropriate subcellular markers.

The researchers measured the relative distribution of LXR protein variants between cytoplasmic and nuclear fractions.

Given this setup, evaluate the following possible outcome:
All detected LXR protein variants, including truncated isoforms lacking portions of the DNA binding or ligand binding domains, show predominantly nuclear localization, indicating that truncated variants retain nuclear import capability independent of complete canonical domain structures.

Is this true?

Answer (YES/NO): YES